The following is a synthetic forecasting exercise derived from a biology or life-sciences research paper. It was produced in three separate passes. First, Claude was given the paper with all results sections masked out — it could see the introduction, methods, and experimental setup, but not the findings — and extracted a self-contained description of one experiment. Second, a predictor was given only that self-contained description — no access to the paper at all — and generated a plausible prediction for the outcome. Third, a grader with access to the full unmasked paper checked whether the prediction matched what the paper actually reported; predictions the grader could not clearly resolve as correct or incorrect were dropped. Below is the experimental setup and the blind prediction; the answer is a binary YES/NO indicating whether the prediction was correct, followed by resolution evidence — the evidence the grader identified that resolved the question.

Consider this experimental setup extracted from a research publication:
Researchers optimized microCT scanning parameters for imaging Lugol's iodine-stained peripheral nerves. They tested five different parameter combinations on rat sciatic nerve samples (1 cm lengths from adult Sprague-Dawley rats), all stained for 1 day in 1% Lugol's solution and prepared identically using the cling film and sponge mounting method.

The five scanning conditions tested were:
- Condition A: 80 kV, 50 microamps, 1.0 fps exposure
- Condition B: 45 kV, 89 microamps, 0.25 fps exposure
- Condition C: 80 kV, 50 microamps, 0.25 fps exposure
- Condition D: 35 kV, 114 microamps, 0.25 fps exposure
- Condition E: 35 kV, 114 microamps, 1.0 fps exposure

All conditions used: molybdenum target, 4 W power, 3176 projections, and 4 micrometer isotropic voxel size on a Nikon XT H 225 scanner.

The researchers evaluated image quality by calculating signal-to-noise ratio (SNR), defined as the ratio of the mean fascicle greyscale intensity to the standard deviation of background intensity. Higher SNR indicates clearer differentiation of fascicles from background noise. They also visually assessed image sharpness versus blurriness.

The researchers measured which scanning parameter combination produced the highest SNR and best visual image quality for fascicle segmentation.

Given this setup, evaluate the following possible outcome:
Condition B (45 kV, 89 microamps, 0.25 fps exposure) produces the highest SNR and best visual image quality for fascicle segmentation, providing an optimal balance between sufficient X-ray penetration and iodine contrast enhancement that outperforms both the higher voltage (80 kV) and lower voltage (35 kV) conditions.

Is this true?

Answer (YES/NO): NO